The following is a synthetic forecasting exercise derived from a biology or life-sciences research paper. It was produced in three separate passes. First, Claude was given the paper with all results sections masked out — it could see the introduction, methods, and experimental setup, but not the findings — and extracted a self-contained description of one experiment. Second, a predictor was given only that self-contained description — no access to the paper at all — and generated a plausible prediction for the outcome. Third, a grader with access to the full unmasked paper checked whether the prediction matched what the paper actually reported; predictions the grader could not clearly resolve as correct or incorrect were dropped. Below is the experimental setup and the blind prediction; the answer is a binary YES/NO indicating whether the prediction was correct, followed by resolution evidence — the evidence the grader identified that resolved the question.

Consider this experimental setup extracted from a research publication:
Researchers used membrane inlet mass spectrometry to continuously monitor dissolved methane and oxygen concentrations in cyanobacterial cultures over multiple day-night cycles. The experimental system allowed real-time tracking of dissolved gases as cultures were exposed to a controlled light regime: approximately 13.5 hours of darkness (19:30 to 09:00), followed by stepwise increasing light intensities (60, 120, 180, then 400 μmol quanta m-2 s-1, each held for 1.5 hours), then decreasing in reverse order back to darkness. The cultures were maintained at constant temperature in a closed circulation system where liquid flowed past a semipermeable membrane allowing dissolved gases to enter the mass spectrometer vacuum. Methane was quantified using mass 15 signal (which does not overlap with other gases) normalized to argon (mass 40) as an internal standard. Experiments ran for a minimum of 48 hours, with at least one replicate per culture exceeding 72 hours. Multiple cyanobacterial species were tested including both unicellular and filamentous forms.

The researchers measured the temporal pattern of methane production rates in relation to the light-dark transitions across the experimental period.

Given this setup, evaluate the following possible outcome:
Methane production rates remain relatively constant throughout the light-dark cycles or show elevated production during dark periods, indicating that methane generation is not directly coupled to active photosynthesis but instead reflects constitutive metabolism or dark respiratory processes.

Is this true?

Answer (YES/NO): NO